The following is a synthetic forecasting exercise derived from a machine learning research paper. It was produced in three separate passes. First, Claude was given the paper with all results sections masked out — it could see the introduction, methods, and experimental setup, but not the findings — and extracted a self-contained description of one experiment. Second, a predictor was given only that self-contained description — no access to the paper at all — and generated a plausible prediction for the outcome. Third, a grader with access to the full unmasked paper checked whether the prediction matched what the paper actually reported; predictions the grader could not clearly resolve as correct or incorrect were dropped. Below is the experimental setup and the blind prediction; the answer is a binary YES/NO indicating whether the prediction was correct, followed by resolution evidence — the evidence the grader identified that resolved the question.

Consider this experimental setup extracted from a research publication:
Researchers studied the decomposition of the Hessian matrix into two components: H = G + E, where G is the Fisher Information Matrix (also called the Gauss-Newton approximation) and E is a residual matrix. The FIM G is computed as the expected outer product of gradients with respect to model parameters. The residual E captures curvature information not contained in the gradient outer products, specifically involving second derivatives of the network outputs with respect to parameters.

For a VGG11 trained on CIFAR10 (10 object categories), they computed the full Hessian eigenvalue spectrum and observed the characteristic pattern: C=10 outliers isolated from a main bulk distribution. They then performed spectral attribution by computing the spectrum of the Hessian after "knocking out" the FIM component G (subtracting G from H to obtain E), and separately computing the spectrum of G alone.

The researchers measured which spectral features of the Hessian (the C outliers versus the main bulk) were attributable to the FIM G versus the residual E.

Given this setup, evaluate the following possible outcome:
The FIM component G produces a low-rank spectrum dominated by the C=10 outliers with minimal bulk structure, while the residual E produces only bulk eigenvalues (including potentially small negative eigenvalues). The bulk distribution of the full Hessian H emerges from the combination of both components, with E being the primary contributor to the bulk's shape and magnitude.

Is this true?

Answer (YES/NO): NO